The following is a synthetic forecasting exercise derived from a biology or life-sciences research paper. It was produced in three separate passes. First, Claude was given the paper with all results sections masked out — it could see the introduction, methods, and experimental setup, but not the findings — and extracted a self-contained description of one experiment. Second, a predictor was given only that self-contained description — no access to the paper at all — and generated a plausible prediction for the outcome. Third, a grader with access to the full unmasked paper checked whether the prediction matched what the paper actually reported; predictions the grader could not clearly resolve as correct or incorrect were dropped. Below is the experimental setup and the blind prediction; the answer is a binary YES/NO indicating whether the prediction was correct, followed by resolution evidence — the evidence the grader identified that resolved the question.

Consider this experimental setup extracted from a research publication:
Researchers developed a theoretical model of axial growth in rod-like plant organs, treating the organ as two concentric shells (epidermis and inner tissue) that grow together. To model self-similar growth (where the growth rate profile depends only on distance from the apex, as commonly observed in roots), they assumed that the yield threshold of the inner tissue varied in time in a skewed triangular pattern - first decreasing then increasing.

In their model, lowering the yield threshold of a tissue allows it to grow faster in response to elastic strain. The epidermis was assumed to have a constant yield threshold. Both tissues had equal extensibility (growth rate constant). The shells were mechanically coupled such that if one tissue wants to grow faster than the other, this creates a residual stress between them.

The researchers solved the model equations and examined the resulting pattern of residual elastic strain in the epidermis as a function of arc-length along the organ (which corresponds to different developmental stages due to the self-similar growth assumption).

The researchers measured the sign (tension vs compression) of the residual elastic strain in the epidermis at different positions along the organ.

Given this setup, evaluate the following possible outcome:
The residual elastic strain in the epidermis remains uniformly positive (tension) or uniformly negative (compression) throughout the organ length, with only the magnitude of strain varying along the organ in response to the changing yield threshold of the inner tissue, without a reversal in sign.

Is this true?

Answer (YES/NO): NO